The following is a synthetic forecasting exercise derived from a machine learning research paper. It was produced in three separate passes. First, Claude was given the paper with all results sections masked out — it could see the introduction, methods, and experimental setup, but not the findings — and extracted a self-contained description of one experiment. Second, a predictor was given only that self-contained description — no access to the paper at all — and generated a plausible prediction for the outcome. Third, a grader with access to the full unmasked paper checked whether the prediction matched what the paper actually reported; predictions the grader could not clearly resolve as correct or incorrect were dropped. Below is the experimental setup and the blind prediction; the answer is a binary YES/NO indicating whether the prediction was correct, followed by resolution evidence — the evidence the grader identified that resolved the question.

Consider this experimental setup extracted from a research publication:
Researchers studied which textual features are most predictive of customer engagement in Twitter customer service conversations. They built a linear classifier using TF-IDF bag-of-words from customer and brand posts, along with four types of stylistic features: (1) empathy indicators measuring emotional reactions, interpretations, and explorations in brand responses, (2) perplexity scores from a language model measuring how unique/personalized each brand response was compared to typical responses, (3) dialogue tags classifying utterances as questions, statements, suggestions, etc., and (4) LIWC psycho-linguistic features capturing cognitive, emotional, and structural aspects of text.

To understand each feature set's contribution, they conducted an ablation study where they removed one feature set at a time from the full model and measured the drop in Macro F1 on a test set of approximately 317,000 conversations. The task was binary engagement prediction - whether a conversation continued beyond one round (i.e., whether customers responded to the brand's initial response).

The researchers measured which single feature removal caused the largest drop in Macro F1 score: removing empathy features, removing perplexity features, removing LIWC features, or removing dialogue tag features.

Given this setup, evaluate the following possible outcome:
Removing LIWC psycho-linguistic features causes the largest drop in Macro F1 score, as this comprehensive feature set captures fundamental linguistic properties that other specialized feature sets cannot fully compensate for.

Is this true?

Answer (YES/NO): NO